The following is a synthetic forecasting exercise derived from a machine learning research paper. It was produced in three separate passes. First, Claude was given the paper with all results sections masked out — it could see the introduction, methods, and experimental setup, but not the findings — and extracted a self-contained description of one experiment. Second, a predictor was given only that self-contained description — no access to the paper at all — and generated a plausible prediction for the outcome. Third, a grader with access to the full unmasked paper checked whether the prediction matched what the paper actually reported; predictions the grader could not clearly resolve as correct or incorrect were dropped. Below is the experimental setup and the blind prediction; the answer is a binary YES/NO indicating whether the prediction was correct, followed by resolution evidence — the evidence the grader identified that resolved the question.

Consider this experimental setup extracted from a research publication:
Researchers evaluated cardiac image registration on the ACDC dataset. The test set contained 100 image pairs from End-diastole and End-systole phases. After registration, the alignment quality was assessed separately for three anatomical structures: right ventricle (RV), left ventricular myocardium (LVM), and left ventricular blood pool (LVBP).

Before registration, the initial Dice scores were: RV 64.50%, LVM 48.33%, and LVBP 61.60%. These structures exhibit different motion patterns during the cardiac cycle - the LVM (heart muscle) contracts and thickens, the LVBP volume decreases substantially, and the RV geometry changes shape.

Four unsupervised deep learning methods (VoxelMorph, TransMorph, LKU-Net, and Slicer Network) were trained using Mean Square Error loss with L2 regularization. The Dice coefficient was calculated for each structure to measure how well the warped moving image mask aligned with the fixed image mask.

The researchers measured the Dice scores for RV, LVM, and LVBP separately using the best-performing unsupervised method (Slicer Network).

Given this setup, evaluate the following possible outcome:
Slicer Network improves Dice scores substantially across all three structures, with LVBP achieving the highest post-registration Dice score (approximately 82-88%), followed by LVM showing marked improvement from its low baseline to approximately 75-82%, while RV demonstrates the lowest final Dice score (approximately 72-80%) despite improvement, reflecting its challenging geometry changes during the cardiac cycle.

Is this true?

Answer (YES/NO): NO